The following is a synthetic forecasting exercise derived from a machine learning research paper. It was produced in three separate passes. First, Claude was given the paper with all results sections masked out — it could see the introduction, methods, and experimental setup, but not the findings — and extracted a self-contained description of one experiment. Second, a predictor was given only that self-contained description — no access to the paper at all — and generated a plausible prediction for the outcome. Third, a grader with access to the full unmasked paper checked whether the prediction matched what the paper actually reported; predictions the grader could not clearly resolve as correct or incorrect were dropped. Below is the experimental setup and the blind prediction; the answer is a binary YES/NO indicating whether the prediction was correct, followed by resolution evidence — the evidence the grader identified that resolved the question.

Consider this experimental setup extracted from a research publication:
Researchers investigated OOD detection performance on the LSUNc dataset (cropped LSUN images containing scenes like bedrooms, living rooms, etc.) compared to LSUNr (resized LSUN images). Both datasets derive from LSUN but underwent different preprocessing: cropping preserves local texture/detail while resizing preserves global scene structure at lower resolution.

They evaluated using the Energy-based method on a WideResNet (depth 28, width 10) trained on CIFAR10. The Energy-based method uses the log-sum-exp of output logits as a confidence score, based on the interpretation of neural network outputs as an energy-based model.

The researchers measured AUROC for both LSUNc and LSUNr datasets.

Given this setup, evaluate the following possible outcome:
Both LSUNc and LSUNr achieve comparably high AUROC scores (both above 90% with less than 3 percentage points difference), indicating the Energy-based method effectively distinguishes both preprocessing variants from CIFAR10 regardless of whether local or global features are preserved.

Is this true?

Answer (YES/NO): NO